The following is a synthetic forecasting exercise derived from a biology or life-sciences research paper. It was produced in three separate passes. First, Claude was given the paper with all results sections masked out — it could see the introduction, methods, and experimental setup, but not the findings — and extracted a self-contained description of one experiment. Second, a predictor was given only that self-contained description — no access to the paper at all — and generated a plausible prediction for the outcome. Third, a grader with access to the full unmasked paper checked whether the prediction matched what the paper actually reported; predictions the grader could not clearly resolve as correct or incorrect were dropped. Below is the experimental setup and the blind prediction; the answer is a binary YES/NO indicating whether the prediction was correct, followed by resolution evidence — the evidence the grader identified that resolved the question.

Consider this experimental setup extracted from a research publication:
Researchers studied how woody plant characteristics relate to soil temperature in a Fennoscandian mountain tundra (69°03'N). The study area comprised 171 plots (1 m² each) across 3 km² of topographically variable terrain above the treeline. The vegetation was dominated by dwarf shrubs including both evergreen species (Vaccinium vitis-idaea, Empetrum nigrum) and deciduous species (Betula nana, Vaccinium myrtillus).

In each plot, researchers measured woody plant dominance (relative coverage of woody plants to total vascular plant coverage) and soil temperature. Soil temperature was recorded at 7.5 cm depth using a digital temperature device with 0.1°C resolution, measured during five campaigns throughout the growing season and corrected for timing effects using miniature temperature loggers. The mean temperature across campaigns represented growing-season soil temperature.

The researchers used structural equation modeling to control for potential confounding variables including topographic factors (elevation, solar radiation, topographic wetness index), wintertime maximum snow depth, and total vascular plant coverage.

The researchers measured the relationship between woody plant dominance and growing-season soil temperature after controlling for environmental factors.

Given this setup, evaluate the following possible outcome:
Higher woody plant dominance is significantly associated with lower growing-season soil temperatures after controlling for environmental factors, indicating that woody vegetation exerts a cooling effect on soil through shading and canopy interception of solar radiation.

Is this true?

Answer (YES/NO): YES